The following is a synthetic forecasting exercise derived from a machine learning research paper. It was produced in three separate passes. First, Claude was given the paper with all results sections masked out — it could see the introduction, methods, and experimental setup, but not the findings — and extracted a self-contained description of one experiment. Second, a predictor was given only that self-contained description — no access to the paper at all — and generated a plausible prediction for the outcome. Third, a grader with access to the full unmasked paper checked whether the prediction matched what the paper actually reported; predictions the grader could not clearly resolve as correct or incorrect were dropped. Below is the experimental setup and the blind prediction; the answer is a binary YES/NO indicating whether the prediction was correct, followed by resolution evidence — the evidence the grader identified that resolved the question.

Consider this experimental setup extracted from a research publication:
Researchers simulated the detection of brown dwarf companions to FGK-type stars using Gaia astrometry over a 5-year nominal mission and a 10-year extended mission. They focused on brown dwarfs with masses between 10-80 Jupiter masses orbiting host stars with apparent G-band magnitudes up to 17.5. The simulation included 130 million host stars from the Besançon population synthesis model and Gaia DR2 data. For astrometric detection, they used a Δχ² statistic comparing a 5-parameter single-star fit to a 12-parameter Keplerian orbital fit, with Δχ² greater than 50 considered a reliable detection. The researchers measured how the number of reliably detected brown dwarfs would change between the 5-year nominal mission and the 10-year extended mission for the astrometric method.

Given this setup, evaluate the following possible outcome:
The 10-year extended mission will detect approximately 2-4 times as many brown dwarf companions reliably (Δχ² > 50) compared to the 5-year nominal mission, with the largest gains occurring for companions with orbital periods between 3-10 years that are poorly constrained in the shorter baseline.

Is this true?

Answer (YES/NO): NO